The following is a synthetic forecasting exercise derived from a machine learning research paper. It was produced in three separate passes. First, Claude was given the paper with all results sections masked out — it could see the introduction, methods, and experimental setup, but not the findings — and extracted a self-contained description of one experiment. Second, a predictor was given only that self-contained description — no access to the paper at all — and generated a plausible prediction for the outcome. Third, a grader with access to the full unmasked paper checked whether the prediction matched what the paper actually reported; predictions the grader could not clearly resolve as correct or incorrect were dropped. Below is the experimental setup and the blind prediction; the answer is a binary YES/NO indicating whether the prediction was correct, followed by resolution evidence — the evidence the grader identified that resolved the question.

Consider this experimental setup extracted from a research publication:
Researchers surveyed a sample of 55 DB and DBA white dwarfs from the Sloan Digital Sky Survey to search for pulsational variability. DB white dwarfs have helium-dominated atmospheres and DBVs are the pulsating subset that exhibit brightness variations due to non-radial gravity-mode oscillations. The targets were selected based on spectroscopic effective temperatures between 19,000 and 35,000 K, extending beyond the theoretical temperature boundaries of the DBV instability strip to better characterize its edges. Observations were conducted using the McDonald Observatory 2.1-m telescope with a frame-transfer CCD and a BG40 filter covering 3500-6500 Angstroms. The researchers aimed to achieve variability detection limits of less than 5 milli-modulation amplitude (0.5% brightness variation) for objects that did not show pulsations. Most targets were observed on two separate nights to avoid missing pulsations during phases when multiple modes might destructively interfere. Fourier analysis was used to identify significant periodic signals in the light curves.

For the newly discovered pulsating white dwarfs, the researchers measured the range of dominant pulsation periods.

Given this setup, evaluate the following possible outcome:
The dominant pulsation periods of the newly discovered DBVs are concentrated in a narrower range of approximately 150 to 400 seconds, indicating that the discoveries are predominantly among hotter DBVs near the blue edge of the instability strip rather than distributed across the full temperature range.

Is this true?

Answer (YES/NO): NO